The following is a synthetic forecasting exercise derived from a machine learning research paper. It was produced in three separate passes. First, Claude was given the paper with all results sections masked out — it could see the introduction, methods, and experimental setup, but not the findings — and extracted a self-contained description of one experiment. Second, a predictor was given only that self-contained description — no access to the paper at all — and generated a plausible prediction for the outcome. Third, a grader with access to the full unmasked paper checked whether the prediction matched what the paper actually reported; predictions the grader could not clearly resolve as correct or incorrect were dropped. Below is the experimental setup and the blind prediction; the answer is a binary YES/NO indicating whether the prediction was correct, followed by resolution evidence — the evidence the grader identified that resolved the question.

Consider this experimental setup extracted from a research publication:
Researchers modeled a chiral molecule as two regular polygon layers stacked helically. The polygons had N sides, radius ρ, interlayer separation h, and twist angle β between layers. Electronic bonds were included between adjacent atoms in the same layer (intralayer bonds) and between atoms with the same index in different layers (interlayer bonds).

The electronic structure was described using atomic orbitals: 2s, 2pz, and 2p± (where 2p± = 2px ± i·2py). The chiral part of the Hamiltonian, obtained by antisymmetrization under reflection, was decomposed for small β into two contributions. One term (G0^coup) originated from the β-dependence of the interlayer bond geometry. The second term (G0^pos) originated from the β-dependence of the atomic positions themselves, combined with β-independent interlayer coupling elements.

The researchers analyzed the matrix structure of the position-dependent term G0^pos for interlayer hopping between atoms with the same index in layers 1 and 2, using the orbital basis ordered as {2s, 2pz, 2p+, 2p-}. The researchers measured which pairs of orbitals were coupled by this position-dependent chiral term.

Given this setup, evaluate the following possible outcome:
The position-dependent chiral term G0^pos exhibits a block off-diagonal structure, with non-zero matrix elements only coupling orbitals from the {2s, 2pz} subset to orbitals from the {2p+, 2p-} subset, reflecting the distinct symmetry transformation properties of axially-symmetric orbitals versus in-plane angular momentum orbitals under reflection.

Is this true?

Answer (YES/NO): YES